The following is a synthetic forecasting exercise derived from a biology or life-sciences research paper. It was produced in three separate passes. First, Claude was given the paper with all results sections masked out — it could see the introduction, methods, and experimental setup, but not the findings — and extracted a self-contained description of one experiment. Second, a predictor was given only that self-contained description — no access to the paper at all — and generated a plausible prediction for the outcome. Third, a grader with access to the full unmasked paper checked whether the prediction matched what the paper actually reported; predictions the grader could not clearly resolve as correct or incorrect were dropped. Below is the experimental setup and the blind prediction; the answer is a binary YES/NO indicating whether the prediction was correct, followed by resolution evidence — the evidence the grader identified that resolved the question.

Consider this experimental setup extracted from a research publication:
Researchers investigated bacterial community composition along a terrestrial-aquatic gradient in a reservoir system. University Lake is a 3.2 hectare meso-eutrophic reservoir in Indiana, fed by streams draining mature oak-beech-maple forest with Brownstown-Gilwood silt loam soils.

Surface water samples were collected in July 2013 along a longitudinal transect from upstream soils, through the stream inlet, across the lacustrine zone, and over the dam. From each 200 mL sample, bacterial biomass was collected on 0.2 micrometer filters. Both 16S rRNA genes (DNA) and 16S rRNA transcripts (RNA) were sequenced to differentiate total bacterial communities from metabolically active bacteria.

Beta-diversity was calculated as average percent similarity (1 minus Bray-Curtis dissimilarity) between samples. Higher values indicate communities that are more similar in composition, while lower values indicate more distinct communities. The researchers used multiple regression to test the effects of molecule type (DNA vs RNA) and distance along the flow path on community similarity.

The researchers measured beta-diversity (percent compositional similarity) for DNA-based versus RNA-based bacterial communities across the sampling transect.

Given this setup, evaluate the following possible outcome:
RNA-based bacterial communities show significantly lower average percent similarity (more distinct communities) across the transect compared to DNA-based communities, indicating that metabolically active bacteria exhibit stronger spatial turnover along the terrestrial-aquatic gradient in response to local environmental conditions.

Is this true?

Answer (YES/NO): YES